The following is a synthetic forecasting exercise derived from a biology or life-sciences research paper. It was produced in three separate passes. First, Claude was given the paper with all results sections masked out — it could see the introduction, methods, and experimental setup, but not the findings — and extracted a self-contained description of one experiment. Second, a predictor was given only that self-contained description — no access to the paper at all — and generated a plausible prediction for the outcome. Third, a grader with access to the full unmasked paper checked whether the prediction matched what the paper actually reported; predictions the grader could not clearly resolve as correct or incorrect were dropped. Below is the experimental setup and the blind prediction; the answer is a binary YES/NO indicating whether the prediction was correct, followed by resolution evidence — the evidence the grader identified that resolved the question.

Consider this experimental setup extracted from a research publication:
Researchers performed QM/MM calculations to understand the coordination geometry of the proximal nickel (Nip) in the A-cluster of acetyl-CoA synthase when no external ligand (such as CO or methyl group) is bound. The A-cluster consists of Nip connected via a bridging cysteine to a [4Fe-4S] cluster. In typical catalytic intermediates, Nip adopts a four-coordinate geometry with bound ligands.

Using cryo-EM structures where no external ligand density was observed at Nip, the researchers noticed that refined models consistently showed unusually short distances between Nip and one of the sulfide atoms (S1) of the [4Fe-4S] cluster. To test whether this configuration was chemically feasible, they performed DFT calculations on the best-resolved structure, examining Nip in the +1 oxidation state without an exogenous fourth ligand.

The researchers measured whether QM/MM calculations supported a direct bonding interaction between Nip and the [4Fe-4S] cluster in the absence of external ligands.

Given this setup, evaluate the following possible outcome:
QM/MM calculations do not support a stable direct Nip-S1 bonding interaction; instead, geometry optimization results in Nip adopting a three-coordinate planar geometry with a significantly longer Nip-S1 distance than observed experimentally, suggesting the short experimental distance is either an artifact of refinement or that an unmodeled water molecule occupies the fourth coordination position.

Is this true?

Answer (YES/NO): NO